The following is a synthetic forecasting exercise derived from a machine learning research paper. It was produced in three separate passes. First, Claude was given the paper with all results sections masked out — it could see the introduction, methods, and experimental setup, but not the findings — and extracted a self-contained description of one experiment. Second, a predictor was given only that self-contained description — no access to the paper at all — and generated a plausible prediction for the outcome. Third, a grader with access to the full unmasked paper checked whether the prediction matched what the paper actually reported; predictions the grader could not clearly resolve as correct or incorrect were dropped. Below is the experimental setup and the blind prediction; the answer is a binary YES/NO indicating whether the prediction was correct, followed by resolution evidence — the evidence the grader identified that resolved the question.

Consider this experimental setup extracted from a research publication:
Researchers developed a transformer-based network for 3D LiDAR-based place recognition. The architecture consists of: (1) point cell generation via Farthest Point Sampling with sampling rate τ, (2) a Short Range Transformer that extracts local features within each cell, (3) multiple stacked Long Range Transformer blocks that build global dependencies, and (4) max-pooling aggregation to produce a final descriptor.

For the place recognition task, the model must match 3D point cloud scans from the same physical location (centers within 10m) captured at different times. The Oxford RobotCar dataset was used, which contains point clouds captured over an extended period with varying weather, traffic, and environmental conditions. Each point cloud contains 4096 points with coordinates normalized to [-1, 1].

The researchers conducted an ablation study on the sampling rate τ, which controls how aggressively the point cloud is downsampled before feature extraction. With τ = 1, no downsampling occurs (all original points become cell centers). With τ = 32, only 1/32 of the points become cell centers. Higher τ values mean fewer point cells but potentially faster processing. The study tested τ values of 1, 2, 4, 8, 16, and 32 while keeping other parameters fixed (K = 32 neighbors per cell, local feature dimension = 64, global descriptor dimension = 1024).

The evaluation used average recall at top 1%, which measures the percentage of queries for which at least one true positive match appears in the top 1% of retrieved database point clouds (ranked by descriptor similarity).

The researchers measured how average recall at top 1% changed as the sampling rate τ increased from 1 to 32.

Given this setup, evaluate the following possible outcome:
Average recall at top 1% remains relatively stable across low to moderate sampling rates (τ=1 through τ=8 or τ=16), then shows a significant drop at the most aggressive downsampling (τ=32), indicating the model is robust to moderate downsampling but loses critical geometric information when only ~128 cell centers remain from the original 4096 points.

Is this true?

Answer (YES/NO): NO